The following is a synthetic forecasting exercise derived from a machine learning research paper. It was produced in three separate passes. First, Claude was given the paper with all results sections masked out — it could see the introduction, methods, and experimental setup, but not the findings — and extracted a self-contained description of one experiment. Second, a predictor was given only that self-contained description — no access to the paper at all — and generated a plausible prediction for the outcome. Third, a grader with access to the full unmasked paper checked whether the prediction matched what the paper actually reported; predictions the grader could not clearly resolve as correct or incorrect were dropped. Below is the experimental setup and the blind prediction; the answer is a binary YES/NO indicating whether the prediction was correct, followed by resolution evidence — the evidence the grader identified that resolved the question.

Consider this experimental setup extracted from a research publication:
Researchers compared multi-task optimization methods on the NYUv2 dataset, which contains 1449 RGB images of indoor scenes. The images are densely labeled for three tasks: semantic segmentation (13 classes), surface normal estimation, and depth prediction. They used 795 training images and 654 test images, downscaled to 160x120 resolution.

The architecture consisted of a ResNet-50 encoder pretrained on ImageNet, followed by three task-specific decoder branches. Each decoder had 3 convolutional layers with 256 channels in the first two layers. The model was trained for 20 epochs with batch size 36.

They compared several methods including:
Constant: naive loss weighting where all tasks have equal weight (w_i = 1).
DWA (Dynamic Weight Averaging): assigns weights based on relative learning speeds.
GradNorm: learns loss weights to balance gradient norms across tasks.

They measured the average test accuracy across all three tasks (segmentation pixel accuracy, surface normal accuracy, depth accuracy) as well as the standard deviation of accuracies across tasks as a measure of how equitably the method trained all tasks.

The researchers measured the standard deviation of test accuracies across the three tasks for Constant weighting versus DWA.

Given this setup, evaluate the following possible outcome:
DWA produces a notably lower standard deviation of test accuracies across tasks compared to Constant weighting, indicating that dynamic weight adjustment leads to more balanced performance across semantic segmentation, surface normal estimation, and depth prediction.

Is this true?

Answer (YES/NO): NO